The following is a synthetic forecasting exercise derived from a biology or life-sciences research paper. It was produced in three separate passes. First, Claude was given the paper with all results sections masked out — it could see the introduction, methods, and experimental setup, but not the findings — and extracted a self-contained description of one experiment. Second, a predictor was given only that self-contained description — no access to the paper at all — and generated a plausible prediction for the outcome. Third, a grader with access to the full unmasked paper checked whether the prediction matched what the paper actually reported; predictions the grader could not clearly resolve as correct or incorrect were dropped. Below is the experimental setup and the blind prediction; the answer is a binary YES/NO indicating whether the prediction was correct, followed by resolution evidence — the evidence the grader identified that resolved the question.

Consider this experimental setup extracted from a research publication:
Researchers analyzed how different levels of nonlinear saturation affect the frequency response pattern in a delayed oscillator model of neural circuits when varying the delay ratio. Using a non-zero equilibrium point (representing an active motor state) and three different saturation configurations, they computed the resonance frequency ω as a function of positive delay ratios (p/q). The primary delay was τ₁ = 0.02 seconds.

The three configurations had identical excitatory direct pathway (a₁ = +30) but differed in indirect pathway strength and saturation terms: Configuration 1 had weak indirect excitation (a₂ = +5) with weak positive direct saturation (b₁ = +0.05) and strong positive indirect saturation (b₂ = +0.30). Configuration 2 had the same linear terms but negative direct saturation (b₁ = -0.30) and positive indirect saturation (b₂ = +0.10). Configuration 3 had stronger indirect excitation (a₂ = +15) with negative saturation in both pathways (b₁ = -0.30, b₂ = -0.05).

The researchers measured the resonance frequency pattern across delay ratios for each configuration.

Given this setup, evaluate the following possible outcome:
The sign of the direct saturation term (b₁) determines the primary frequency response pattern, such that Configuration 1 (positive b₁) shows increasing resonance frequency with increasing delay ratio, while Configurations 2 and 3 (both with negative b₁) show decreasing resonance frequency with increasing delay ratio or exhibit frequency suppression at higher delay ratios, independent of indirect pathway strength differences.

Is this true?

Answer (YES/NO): NO